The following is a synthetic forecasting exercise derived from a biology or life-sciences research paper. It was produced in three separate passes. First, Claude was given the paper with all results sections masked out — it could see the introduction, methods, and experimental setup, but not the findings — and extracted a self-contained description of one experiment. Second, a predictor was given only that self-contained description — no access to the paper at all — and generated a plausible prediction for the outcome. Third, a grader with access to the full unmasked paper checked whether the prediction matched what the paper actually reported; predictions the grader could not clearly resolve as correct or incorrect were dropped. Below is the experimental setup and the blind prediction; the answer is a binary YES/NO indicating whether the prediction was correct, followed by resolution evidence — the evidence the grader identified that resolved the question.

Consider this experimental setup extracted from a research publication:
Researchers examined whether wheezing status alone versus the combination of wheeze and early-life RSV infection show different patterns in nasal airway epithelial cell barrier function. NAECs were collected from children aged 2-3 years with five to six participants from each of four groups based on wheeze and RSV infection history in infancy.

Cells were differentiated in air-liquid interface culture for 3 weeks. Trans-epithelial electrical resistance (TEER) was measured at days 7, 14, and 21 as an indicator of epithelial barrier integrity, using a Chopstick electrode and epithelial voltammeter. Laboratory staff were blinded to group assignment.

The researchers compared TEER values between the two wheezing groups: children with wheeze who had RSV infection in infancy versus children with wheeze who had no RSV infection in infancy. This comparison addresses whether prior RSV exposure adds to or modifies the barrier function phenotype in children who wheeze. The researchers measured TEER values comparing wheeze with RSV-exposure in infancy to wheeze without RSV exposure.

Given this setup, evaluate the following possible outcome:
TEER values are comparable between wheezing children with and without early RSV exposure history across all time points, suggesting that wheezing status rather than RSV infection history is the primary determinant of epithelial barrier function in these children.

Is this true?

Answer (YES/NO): YES